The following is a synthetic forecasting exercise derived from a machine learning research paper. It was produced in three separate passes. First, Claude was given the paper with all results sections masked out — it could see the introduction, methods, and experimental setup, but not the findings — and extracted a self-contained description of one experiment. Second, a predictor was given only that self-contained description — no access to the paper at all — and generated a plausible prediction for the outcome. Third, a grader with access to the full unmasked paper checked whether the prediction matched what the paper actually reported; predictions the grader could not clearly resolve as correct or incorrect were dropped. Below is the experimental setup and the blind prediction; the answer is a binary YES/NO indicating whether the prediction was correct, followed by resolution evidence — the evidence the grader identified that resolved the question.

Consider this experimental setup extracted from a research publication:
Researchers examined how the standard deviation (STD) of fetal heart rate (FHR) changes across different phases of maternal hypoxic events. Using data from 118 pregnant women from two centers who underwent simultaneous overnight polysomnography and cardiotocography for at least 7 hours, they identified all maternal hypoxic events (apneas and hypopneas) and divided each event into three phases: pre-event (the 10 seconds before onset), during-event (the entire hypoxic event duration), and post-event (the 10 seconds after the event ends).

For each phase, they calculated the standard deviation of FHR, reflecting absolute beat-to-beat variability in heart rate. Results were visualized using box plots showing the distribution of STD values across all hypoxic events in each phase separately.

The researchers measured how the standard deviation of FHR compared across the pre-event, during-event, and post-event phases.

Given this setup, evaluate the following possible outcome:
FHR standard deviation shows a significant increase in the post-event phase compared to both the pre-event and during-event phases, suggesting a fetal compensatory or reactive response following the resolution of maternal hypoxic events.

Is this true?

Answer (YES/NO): NO